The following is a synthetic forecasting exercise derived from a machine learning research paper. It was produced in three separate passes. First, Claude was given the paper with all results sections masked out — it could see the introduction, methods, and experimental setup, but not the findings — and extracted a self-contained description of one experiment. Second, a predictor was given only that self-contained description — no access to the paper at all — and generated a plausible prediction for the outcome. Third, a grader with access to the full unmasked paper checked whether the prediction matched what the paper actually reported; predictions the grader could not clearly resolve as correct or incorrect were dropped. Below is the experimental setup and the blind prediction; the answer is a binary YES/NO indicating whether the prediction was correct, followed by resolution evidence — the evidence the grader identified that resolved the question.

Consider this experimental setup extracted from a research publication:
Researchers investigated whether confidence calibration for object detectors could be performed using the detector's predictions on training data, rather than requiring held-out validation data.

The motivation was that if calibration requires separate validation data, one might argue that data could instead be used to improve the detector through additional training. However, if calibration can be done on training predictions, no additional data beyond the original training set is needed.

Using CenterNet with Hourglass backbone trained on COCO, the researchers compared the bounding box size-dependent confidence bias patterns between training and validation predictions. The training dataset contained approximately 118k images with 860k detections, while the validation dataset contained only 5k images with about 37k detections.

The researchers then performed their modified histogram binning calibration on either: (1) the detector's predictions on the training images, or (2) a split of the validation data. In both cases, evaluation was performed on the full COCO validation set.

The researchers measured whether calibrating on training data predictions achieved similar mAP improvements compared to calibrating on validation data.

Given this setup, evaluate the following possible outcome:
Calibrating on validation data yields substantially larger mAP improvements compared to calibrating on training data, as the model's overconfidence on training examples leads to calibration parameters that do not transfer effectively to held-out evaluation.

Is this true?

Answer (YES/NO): NO